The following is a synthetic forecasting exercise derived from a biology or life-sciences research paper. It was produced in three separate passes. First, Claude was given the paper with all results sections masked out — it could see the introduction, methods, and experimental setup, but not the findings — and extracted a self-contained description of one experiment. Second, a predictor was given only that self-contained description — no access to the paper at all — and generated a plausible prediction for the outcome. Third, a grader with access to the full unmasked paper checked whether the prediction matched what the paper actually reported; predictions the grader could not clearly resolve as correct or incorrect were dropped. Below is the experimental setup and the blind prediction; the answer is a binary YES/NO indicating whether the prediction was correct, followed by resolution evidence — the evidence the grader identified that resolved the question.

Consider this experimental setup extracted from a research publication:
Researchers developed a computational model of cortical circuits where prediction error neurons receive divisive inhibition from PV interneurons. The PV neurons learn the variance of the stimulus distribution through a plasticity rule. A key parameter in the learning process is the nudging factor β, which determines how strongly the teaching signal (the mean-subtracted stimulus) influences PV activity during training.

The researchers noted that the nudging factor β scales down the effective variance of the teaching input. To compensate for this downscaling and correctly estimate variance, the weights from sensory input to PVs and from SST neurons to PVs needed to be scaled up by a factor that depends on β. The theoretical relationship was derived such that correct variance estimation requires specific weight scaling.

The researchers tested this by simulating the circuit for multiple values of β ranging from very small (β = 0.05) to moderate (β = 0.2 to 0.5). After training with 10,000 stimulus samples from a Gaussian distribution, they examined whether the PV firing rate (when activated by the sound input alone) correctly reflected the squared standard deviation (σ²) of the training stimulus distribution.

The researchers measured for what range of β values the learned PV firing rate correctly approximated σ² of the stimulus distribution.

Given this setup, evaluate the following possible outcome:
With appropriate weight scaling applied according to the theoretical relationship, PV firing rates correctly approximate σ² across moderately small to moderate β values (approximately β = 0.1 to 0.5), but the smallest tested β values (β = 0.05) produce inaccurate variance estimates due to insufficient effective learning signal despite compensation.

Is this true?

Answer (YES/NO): NO